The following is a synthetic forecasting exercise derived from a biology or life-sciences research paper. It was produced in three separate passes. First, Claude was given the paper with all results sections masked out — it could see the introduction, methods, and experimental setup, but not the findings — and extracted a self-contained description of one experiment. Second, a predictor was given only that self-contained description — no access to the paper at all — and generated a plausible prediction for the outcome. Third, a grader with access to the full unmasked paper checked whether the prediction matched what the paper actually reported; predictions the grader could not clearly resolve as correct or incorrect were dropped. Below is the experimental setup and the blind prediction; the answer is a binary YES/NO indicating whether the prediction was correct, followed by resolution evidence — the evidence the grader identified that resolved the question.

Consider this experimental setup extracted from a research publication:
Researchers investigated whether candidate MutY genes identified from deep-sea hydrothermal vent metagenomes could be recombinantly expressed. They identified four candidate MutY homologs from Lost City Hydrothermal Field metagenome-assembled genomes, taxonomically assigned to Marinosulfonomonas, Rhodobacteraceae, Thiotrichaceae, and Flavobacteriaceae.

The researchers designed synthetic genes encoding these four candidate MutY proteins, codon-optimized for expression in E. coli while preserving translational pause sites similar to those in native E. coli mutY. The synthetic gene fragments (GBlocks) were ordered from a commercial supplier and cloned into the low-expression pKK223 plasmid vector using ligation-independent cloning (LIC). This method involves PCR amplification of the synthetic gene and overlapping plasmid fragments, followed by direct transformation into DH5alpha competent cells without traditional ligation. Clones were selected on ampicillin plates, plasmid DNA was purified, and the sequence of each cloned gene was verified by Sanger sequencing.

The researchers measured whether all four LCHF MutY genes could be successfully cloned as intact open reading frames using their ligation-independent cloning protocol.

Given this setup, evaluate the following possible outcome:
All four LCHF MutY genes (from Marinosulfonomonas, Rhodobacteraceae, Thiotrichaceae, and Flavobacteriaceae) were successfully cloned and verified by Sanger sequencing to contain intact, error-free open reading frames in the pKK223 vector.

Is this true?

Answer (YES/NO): NO